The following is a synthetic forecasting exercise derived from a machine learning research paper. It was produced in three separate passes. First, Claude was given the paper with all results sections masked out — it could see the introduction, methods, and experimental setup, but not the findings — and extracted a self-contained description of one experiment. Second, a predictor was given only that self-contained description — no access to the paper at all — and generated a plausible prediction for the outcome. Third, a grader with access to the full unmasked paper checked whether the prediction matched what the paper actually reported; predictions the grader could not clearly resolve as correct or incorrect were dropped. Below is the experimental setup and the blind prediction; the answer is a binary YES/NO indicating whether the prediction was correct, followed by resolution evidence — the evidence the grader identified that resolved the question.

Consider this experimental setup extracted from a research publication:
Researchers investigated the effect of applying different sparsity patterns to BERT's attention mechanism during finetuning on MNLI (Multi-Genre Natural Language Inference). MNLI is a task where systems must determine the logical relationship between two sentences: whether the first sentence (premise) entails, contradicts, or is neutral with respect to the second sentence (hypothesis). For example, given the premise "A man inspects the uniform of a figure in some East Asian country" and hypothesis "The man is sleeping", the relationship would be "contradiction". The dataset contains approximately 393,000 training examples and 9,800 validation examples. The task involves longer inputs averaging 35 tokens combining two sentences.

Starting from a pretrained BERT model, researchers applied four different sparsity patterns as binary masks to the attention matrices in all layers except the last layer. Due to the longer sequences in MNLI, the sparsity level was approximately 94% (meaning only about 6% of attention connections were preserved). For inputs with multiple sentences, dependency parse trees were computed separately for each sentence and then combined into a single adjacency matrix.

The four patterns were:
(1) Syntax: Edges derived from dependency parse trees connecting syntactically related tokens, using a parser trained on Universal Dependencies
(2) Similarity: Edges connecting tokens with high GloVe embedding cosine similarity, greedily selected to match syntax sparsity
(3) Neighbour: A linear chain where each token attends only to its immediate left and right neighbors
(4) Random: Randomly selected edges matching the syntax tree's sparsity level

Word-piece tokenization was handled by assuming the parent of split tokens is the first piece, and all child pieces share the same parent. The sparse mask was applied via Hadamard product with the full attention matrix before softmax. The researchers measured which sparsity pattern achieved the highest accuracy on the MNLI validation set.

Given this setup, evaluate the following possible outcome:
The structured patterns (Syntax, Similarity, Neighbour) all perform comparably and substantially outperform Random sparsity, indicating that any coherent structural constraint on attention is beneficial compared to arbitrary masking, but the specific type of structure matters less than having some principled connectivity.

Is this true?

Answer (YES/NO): NO